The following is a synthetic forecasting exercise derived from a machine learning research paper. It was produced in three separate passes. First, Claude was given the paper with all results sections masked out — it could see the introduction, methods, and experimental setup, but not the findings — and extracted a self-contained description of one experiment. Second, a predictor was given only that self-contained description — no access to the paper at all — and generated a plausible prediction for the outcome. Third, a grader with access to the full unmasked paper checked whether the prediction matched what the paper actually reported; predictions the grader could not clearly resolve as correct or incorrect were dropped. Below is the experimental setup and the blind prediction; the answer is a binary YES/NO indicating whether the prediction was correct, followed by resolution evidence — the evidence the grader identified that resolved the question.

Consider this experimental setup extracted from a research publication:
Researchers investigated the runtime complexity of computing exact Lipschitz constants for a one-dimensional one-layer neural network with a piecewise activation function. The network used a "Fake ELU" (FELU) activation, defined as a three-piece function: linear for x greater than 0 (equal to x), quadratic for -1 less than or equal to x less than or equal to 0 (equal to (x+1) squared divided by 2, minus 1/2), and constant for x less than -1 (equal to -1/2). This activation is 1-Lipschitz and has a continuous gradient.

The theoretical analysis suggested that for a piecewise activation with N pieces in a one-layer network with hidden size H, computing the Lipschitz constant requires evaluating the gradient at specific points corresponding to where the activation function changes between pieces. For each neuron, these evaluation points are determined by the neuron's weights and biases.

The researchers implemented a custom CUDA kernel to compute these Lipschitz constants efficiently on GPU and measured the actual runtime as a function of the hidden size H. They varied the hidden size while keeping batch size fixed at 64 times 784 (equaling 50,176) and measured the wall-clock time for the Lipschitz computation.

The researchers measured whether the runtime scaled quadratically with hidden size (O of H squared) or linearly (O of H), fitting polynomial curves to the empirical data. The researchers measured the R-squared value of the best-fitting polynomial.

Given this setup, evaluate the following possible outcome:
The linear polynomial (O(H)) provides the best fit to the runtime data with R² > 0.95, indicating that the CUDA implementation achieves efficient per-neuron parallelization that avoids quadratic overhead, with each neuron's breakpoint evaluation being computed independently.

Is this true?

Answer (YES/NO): NO